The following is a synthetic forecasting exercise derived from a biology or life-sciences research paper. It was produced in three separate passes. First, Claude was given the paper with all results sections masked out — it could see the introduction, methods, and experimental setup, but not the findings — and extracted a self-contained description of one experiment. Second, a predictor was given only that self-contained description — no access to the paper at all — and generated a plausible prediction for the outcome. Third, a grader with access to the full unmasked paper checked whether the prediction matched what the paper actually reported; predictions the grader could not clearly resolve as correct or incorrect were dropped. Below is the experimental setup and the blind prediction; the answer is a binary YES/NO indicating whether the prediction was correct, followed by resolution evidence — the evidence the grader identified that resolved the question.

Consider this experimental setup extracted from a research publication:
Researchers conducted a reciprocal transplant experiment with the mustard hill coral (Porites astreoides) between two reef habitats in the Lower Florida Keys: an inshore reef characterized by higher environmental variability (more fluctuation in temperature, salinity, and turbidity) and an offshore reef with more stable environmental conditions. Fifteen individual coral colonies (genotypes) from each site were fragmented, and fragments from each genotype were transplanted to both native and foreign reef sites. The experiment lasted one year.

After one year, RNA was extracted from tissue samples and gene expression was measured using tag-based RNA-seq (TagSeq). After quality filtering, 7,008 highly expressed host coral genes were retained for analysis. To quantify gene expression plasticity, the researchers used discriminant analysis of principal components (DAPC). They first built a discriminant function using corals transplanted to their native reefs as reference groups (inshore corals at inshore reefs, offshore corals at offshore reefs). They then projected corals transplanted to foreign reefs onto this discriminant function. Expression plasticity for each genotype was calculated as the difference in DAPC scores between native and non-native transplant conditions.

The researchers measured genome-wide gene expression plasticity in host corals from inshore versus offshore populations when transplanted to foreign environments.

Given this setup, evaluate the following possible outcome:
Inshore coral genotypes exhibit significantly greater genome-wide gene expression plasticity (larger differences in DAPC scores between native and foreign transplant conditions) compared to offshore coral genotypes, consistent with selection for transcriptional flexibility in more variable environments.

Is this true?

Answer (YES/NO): YES